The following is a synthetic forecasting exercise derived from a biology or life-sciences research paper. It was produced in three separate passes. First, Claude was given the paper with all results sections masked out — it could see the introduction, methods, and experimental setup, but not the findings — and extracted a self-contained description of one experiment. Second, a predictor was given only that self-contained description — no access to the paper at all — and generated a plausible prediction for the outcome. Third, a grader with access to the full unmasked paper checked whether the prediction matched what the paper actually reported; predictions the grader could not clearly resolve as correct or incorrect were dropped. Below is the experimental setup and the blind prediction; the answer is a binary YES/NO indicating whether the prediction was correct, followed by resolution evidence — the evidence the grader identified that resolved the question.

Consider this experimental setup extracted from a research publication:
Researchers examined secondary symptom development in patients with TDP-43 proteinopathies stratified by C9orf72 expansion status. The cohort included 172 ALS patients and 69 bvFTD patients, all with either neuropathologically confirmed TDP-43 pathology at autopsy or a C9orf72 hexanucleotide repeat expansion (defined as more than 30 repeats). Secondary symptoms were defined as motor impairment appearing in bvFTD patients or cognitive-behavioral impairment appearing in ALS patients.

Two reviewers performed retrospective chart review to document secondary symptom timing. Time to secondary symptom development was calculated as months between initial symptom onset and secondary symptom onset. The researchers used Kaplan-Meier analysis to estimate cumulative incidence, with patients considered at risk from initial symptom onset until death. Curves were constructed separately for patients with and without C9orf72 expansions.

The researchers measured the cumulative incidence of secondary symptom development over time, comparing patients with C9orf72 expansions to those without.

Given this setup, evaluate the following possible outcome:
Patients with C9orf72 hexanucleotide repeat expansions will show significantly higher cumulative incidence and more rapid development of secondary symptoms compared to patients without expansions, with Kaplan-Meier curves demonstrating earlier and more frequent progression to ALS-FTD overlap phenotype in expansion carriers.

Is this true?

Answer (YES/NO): YES